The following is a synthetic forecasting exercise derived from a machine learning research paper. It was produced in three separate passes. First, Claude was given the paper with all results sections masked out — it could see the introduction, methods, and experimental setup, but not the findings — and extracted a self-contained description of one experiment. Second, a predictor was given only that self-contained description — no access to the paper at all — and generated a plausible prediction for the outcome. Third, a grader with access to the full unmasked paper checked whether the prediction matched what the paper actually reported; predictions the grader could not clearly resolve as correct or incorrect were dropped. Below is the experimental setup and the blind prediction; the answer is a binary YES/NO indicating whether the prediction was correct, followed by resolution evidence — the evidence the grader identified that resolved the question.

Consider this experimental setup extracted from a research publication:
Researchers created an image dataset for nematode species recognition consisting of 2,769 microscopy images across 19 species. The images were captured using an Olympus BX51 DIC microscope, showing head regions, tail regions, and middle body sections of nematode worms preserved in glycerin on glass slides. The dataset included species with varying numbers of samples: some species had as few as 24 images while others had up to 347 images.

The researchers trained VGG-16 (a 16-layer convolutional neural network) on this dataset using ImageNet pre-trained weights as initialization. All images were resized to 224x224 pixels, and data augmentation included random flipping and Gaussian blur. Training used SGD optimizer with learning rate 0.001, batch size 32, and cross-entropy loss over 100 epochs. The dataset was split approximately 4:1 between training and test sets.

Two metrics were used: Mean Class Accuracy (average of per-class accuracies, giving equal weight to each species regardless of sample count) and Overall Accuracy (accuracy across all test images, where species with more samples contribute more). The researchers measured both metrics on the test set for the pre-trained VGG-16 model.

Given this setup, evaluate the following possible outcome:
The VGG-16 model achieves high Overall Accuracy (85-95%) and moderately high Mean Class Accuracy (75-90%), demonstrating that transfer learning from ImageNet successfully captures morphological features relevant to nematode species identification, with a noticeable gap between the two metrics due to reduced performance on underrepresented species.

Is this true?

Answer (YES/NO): NO